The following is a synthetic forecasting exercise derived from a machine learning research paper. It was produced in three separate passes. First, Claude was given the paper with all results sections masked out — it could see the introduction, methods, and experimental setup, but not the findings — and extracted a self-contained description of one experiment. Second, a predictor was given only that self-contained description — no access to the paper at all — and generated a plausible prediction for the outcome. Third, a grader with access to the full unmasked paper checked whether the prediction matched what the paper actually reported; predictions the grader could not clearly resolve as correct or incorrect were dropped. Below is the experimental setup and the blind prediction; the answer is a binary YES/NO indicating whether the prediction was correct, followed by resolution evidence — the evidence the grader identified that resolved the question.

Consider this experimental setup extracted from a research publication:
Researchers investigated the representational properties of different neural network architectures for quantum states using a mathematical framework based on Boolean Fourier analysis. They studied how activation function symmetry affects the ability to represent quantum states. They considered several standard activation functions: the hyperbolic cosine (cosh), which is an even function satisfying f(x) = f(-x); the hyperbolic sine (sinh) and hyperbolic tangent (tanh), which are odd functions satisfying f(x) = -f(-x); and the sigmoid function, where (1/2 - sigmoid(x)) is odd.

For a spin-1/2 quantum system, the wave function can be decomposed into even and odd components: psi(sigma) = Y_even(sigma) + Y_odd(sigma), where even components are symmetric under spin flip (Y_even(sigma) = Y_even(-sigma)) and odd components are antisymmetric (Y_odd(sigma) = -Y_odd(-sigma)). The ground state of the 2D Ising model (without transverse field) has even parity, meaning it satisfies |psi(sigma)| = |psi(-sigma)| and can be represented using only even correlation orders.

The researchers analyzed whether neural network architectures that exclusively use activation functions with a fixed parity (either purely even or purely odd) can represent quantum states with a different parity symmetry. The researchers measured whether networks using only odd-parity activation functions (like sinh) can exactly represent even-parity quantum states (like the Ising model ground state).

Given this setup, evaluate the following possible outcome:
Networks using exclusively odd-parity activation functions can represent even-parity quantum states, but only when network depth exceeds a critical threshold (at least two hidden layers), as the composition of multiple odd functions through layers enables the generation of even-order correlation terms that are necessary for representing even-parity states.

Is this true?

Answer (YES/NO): NO